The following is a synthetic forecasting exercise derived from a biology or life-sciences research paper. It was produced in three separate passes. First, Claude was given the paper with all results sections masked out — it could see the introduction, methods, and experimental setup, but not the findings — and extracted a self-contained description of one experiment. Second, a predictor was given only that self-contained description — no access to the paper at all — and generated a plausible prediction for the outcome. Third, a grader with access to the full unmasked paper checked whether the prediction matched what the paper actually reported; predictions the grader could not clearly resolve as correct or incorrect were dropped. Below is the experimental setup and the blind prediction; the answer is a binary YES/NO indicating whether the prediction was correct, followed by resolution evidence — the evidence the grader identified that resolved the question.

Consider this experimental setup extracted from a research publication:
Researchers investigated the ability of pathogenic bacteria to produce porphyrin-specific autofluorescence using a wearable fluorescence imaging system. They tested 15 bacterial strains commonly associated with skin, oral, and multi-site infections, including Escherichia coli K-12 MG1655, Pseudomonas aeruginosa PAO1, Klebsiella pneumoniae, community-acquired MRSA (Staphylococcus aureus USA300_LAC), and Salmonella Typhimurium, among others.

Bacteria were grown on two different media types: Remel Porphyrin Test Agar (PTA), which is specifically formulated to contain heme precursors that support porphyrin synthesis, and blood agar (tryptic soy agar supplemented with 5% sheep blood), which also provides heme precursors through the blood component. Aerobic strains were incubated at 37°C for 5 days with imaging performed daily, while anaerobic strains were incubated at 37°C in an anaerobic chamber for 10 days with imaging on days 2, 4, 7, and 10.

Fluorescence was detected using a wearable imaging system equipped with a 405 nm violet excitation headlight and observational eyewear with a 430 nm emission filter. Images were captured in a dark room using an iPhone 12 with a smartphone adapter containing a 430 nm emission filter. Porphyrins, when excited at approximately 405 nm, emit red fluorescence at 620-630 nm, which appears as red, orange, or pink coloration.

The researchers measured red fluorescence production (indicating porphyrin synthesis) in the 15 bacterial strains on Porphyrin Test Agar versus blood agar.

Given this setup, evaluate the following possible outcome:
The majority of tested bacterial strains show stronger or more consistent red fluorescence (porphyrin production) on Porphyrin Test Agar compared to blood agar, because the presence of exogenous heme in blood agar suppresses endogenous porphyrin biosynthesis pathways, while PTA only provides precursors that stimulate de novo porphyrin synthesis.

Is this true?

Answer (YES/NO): NO